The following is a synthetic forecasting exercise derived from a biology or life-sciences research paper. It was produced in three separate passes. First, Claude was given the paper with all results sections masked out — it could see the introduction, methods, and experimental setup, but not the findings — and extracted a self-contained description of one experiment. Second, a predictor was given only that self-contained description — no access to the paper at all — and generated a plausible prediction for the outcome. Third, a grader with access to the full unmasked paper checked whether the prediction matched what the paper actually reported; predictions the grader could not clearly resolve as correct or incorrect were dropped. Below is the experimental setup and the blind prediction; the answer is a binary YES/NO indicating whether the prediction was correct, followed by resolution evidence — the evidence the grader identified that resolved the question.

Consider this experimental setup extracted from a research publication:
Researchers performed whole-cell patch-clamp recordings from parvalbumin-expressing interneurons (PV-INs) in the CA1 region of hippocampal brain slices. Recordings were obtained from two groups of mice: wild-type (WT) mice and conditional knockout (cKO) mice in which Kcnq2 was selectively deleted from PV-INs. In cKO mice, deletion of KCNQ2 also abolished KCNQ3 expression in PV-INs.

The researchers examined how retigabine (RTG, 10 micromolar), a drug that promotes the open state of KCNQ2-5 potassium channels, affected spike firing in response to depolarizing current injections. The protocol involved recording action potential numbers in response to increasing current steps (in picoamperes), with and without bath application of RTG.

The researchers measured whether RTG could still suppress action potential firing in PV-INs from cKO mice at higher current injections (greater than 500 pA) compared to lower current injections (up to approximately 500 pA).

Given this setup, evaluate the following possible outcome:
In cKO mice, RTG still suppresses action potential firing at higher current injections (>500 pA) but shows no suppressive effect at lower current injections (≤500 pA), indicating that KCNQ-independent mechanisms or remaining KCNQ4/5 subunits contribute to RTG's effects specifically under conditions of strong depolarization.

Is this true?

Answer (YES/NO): NO